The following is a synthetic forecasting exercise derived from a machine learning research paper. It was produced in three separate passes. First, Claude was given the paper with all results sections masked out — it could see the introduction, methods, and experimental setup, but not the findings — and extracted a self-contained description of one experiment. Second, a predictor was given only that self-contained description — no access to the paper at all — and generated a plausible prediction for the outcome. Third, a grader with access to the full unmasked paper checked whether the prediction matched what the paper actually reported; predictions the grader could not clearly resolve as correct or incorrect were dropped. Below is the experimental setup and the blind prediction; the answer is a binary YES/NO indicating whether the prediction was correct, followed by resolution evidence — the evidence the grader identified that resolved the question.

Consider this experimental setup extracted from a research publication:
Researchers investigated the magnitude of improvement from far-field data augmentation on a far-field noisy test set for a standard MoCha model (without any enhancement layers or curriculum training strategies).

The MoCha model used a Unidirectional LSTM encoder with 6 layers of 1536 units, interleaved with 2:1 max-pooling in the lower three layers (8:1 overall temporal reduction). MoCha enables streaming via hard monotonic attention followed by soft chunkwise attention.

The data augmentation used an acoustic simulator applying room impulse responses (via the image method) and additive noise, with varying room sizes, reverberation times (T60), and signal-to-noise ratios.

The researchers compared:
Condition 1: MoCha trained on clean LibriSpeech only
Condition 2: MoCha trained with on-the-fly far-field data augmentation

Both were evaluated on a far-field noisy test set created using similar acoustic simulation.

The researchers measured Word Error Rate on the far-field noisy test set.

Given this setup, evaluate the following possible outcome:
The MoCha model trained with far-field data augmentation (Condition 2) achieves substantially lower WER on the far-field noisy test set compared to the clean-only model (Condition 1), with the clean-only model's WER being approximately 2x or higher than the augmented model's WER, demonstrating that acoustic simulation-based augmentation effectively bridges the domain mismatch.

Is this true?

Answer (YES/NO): YES